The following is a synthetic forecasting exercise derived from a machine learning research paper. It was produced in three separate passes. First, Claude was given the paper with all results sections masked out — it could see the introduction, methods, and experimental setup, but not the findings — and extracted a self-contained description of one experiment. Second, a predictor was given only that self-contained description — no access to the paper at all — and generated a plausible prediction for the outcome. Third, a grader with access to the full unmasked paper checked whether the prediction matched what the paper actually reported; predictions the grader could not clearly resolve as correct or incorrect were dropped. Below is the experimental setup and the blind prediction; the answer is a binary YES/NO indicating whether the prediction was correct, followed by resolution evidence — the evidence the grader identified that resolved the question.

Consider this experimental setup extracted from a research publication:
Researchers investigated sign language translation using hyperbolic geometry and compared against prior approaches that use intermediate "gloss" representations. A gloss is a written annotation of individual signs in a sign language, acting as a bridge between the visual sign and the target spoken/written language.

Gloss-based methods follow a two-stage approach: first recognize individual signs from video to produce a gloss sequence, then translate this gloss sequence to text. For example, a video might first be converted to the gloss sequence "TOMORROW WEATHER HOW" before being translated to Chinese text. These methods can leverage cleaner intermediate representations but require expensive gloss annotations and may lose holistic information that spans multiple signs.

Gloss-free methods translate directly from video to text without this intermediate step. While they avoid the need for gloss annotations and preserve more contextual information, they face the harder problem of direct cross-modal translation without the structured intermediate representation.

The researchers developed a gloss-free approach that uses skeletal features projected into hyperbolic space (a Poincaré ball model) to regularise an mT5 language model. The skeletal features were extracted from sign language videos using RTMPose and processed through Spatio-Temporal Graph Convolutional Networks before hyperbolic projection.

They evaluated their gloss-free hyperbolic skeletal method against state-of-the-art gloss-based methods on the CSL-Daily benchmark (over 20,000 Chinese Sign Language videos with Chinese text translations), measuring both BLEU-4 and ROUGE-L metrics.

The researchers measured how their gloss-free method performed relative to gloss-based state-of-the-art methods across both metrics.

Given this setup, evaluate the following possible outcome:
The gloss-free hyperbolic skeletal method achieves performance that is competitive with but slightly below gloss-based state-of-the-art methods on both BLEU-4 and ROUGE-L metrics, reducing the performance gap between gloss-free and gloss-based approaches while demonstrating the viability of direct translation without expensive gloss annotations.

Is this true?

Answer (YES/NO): NO